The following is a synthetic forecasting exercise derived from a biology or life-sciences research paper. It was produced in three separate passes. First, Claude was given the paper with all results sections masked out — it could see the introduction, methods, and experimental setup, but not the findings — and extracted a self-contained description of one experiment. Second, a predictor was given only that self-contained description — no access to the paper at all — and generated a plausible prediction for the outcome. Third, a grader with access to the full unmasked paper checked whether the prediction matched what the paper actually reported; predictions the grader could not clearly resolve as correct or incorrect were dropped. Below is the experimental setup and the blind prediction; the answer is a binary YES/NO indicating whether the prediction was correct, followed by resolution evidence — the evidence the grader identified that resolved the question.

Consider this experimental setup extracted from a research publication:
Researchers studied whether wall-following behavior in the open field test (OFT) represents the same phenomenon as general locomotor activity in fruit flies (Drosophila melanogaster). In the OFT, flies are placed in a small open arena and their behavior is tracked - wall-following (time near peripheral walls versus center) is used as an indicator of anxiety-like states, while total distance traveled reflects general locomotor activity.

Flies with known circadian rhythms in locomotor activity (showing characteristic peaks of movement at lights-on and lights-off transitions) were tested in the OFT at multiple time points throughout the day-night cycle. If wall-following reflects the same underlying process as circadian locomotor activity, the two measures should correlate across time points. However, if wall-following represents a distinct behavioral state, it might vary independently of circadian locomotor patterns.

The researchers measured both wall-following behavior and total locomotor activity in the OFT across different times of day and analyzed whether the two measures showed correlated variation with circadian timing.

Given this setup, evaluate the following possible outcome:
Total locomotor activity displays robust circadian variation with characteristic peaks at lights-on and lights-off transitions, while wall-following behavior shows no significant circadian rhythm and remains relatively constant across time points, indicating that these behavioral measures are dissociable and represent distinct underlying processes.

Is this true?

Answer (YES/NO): NO